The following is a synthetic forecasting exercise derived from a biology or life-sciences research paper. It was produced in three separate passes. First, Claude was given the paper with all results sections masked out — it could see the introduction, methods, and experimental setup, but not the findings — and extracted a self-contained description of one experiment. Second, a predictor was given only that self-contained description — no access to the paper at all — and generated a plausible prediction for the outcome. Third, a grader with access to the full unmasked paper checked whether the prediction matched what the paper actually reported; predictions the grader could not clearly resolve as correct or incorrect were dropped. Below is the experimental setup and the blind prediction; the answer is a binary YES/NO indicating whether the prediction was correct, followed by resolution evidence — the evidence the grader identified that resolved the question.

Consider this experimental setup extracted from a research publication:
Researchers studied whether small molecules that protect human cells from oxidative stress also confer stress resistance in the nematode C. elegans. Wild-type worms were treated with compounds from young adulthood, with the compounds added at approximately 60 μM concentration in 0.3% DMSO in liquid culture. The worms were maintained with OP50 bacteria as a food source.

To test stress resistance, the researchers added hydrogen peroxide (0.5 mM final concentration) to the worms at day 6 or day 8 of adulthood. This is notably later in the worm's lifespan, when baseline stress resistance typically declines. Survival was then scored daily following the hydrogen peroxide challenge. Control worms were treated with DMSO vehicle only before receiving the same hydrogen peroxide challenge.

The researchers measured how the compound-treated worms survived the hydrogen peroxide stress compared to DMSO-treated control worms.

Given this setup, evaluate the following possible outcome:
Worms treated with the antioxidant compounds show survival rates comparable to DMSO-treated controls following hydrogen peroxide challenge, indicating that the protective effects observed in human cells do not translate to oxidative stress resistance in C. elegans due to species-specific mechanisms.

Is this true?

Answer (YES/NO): NO